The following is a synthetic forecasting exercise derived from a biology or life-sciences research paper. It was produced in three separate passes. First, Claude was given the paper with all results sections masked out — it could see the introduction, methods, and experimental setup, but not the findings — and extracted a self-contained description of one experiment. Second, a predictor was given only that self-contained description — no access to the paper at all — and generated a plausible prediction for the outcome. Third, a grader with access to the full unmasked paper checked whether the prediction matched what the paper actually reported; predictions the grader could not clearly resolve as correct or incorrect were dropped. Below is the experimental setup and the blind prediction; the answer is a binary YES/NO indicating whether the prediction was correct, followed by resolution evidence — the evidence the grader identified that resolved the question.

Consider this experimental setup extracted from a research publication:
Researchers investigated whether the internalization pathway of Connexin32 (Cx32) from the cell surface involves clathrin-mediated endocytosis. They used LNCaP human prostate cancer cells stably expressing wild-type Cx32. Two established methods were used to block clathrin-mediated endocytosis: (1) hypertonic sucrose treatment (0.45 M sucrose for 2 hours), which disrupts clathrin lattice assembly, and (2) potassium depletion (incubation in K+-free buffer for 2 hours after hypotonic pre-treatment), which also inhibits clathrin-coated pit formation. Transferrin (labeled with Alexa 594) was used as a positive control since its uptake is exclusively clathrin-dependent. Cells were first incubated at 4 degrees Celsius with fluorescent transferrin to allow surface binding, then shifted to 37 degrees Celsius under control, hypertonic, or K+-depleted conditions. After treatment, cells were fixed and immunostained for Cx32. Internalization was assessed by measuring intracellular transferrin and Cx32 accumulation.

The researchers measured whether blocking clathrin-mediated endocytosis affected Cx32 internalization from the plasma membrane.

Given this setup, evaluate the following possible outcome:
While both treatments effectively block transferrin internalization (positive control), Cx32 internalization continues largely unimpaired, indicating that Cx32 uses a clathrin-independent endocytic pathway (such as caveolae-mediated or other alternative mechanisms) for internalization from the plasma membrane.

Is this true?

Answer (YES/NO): NO